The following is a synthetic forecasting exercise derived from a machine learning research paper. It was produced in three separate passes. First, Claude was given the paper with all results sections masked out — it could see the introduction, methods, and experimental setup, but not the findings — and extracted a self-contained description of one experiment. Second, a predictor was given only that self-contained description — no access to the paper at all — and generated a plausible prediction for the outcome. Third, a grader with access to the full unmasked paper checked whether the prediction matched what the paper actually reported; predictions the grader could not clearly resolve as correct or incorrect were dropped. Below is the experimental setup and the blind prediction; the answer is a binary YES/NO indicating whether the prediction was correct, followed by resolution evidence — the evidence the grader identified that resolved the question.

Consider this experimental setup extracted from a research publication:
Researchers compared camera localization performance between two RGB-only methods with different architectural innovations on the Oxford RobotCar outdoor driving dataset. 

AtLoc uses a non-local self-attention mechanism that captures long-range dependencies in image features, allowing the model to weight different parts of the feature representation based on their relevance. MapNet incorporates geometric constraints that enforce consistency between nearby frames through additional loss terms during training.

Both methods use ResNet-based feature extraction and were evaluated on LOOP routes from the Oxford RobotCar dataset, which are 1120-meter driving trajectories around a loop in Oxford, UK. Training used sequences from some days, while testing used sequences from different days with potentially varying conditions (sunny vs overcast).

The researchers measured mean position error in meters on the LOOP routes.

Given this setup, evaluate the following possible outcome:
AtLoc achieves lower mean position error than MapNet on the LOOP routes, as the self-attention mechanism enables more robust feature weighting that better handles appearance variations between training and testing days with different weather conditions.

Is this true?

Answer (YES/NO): YES